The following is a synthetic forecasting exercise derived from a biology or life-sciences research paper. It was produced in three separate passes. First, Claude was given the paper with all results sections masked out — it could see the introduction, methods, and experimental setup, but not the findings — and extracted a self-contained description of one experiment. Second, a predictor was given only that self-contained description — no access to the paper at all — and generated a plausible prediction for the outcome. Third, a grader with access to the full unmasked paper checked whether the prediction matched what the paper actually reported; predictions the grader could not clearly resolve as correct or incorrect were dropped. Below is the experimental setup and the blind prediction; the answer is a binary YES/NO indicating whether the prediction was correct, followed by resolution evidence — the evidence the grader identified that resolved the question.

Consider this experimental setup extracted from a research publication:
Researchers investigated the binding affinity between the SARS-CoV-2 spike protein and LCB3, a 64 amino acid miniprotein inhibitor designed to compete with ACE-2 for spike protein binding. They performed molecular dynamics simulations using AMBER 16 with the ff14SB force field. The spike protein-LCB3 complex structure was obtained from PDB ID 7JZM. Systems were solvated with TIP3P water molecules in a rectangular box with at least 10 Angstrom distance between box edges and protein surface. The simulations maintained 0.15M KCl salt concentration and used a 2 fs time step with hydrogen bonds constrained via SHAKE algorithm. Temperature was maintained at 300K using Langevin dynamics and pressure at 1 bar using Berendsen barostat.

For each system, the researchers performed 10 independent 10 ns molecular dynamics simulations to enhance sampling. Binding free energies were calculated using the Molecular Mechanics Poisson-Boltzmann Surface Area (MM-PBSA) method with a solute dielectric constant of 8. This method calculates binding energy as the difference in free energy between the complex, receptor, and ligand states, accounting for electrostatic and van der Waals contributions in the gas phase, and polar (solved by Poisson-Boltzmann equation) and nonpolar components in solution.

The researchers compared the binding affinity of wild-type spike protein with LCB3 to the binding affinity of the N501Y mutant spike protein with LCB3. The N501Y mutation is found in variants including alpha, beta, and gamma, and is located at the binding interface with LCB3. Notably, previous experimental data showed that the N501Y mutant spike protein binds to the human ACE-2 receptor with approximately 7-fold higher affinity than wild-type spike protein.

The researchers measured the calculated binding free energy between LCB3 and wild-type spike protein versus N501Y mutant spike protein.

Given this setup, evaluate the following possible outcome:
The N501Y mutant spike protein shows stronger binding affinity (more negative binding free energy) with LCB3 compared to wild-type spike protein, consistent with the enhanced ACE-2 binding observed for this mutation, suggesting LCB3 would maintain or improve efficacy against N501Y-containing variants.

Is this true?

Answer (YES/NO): NO